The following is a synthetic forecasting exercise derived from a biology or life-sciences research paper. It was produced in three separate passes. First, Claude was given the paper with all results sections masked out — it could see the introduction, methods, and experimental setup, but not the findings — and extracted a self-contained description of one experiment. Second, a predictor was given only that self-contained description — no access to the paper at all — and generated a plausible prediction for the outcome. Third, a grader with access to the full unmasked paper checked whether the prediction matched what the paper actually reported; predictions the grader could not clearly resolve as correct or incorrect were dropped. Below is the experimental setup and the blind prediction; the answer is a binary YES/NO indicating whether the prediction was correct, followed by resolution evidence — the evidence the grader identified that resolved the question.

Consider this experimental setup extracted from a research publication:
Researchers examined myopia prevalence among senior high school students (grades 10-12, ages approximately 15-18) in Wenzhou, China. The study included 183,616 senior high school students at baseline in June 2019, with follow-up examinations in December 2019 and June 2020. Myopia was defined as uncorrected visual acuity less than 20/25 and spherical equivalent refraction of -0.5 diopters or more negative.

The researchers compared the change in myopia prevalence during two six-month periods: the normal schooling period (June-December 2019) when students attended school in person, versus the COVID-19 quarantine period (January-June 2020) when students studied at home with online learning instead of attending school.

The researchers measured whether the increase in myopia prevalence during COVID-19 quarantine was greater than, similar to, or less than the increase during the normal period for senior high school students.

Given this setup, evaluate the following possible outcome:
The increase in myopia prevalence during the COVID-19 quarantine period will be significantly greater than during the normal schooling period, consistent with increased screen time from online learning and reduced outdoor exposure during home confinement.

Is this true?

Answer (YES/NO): NO